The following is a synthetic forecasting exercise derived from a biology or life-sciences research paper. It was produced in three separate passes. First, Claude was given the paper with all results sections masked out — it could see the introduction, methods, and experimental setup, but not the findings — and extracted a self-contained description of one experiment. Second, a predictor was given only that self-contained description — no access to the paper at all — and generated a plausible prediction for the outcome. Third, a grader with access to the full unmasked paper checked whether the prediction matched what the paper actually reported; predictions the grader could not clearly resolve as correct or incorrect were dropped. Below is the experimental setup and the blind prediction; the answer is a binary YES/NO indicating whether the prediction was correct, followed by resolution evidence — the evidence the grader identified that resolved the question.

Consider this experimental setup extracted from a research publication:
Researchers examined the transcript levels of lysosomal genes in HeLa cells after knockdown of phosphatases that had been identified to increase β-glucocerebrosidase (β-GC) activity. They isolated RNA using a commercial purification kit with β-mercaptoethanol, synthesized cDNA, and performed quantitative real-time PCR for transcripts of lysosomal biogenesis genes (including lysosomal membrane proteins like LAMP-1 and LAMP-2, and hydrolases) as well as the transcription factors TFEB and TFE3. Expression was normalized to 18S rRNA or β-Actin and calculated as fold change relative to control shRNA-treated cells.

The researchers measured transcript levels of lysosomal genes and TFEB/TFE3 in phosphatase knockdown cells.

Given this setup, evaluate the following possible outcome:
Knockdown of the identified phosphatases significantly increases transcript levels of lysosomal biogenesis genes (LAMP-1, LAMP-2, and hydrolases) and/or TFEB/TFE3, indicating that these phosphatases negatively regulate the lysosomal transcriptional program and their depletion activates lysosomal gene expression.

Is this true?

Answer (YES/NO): NO